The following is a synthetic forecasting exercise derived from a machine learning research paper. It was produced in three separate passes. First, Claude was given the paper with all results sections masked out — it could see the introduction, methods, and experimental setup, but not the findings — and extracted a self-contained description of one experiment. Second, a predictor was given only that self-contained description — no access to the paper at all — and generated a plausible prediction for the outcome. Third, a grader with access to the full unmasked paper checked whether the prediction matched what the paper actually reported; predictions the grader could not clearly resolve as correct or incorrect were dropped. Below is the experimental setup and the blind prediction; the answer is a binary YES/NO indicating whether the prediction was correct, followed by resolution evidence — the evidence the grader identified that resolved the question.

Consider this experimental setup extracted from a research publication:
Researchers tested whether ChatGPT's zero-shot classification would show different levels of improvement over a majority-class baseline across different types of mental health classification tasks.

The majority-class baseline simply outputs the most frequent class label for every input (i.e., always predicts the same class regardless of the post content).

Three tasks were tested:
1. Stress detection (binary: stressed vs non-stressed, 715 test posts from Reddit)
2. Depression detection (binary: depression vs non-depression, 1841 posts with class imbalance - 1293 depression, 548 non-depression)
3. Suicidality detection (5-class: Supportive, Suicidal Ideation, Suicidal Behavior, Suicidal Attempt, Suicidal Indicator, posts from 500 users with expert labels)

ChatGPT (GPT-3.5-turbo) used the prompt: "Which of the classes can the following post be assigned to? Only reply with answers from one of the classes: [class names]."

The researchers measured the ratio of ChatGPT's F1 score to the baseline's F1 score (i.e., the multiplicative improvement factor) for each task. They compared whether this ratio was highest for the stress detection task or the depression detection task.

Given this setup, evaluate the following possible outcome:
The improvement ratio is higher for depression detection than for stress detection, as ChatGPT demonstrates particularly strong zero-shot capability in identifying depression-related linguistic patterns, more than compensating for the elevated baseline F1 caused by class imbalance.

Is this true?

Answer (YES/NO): NO